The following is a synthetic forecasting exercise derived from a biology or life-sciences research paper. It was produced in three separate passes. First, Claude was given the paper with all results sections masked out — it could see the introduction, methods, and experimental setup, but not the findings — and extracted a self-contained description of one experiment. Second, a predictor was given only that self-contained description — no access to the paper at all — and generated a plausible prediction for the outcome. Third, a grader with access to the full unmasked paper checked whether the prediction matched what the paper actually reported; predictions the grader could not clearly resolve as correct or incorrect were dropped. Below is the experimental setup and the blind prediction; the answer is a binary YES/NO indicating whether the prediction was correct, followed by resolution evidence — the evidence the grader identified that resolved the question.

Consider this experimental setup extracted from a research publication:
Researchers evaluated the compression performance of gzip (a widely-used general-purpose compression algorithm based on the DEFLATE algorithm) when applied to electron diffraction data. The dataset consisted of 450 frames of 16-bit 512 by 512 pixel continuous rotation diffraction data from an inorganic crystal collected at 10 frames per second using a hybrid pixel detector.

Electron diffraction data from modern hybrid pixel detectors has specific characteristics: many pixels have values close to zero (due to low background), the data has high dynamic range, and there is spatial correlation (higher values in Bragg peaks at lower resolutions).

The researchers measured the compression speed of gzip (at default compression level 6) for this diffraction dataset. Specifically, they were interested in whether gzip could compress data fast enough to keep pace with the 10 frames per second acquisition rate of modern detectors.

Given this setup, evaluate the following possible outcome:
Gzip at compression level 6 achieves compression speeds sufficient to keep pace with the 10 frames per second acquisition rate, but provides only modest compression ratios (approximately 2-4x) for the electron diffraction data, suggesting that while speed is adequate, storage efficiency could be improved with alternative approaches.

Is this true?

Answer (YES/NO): NO